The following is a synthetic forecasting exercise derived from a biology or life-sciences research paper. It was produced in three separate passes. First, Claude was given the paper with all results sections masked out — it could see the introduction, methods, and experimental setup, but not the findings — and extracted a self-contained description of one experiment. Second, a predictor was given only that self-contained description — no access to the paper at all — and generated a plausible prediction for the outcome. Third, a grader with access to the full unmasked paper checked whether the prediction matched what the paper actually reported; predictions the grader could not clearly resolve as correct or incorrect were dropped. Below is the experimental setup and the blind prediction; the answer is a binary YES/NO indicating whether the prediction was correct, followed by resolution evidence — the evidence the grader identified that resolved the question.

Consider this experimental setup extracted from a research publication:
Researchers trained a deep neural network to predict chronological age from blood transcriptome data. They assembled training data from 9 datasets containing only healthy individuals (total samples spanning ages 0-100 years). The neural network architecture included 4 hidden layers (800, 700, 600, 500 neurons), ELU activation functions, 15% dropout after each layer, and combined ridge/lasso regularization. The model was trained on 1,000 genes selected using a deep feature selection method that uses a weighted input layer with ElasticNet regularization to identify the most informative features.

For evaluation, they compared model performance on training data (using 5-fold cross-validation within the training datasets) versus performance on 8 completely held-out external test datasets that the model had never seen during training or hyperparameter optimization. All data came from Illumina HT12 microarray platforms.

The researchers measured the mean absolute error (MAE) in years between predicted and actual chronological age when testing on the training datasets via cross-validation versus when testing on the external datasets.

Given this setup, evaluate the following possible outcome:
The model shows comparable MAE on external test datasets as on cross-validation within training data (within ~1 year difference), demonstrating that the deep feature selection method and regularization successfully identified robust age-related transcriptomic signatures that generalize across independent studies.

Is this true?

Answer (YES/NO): NO